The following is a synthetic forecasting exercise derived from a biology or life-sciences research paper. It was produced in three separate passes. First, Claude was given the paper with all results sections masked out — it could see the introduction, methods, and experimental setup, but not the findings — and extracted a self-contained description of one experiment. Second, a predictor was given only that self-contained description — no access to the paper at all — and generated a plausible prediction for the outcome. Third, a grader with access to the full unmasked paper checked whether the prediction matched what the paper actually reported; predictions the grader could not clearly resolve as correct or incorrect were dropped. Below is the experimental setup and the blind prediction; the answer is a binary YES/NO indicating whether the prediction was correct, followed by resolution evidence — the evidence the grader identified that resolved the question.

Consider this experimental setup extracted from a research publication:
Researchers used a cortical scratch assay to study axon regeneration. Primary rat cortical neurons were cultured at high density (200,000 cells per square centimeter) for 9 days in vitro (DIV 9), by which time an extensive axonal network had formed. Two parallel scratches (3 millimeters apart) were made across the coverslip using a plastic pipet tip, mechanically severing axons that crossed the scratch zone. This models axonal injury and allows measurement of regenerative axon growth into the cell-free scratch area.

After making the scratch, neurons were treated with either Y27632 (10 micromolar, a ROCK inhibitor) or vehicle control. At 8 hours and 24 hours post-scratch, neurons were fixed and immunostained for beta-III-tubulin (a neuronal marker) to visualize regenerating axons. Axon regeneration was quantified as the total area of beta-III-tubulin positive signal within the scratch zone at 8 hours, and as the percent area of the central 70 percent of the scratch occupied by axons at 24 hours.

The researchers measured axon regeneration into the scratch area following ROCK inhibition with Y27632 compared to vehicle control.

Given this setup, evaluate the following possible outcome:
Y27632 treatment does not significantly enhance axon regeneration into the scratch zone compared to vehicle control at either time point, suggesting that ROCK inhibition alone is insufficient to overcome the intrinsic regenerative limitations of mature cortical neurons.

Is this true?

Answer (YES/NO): NO